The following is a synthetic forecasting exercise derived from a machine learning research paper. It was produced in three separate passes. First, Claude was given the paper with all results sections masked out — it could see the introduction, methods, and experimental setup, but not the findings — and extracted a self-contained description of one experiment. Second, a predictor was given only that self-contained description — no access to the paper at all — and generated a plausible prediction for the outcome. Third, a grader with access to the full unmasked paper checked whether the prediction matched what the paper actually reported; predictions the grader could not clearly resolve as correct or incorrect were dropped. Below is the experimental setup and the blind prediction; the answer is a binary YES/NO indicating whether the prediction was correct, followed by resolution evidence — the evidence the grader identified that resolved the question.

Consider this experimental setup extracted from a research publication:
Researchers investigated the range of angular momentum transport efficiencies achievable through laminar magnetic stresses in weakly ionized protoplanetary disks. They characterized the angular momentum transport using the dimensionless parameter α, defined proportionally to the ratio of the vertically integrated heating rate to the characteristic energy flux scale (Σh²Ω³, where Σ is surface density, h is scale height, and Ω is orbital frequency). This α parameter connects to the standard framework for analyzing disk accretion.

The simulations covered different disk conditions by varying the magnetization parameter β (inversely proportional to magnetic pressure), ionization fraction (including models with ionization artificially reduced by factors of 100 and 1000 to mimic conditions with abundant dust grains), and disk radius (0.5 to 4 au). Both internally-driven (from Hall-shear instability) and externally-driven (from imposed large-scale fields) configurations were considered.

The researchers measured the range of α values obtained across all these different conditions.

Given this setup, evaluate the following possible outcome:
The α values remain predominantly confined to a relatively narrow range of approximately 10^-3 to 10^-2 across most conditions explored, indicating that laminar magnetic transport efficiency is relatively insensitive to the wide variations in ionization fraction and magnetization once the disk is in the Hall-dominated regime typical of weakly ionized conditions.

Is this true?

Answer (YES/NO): NO